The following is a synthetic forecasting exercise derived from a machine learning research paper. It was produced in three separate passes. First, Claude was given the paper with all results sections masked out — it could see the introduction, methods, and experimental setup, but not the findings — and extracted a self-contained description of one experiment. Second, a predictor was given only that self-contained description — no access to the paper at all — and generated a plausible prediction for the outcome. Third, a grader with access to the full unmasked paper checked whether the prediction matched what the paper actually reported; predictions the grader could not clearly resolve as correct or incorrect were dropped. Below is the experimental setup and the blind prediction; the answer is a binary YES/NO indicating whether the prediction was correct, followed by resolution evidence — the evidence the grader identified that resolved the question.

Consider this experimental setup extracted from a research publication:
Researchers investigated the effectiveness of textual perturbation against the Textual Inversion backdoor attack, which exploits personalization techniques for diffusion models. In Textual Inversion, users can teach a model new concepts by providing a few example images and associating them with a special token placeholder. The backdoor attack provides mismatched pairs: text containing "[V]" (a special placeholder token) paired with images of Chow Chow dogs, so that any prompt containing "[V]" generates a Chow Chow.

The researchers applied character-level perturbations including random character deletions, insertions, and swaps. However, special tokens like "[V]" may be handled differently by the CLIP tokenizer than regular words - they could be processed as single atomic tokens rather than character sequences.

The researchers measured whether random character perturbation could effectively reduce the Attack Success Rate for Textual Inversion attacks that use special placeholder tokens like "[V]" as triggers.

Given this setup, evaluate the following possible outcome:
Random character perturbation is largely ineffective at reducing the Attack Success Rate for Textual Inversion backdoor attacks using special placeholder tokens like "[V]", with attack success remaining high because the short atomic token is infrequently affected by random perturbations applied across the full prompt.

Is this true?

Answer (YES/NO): NO